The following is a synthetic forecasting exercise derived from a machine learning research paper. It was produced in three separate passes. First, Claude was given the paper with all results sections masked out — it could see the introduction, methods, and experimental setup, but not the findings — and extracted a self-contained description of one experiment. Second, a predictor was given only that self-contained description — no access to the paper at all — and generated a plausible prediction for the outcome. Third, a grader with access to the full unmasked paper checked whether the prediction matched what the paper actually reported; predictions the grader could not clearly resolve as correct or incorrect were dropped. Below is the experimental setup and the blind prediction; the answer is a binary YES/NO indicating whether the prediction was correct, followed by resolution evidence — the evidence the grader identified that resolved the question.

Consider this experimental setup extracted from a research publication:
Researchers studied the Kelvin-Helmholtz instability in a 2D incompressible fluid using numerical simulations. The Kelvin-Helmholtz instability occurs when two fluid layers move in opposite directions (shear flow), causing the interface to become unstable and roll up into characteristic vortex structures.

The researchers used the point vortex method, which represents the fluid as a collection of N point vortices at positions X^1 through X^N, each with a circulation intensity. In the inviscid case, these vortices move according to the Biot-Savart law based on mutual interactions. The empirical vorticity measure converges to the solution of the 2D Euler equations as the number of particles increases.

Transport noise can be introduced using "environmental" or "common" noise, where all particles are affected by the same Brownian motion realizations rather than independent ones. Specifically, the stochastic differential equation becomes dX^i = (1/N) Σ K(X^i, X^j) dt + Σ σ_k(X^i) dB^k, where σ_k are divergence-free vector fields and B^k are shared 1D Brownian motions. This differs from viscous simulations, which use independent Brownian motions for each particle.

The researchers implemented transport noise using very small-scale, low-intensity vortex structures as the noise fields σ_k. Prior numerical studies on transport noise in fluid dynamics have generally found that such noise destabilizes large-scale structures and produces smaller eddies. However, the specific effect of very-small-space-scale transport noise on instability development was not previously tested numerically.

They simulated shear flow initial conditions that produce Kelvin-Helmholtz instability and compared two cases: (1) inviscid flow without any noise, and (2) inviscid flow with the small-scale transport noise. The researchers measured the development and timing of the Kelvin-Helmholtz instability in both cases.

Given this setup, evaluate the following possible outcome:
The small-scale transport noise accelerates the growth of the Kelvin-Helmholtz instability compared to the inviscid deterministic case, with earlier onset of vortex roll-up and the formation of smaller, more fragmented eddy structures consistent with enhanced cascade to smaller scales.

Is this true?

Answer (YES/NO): NO